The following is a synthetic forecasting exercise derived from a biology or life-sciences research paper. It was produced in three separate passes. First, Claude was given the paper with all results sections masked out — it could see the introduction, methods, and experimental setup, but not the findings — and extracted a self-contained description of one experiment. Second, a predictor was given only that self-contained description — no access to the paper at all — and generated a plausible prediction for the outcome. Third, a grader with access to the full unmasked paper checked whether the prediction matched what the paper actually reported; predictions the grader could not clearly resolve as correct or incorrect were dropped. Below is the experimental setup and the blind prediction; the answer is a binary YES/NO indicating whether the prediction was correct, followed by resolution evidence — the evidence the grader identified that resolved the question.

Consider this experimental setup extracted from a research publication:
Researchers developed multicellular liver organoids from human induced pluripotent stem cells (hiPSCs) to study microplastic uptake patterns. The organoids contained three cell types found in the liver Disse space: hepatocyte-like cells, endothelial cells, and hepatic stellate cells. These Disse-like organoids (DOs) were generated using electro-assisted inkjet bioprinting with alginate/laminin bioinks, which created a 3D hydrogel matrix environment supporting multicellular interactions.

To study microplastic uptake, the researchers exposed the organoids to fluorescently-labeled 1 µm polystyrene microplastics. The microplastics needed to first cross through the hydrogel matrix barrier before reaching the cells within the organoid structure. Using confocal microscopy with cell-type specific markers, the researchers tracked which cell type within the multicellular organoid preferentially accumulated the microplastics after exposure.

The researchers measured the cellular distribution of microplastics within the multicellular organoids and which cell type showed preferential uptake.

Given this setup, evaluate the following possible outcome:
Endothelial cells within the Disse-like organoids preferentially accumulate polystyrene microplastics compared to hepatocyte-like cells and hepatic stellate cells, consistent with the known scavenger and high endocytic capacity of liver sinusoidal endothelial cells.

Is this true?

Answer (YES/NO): YES